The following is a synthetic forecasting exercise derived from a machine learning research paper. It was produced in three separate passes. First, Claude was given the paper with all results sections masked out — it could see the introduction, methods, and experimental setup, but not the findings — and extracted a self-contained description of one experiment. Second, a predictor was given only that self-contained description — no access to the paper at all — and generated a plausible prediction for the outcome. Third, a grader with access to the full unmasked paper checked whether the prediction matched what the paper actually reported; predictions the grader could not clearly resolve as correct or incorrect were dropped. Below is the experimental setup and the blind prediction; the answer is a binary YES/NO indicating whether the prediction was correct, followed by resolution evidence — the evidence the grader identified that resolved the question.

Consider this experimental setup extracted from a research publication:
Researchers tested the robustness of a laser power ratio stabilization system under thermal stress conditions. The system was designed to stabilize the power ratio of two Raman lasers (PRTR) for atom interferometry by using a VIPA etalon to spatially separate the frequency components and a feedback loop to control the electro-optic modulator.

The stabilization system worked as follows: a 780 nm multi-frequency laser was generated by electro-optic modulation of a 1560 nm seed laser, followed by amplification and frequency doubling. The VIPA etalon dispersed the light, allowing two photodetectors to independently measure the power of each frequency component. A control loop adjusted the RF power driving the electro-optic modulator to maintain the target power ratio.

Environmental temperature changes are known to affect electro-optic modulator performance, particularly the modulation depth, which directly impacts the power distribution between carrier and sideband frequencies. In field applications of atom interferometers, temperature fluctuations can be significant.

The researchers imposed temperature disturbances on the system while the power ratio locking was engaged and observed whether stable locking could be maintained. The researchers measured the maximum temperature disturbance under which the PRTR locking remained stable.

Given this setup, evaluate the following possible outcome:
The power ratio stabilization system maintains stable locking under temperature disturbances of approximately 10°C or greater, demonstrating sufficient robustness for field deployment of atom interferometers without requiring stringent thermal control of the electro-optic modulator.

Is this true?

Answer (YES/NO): YES